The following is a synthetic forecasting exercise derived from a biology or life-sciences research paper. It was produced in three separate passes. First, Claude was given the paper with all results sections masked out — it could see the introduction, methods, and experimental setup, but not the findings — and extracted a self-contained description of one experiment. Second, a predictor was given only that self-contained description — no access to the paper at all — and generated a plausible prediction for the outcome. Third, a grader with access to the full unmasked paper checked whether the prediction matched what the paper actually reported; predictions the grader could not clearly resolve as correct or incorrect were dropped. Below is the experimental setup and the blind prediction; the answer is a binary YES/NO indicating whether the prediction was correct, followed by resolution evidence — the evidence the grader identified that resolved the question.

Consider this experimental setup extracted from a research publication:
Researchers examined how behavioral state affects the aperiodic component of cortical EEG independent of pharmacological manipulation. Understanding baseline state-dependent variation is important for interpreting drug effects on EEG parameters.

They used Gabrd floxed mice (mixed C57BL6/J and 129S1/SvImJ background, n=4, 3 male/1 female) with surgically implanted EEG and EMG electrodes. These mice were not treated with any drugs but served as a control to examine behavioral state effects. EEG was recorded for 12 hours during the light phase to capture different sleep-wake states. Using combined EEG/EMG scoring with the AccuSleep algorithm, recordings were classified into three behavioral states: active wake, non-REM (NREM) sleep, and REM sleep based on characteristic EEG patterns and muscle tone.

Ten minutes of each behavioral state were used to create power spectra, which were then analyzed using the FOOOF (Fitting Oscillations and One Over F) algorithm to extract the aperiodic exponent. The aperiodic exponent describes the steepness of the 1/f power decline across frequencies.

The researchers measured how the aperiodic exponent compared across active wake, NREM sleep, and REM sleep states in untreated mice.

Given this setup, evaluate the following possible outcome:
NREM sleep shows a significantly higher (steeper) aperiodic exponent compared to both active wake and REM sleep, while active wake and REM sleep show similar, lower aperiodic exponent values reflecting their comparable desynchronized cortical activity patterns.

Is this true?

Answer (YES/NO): NO